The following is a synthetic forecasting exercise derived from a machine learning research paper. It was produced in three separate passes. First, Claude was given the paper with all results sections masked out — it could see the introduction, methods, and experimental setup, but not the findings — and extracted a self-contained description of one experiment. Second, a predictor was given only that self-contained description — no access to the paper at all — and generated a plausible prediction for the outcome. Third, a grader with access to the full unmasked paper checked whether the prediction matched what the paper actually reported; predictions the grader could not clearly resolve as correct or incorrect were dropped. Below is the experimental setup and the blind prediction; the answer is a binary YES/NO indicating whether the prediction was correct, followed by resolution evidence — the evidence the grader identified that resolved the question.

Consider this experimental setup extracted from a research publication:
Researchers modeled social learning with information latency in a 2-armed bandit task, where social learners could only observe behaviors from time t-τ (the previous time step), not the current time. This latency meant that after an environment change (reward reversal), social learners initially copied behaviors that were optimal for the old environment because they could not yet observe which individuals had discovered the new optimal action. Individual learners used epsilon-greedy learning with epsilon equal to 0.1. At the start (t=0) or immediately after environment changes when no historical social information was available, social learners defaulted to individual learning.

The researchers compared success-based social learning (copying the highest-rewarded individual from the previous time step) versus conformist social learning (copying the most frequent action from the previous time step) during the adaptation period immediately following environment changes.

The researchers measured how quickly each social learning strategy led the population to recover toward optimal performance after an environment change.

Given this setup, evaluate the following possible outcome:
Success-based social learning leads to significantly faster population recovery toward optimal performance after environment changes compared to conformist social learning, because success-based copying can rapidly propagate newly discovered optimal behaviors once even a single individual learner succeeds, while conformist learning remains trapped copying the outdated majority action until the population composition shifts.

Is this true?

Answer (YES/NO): YES